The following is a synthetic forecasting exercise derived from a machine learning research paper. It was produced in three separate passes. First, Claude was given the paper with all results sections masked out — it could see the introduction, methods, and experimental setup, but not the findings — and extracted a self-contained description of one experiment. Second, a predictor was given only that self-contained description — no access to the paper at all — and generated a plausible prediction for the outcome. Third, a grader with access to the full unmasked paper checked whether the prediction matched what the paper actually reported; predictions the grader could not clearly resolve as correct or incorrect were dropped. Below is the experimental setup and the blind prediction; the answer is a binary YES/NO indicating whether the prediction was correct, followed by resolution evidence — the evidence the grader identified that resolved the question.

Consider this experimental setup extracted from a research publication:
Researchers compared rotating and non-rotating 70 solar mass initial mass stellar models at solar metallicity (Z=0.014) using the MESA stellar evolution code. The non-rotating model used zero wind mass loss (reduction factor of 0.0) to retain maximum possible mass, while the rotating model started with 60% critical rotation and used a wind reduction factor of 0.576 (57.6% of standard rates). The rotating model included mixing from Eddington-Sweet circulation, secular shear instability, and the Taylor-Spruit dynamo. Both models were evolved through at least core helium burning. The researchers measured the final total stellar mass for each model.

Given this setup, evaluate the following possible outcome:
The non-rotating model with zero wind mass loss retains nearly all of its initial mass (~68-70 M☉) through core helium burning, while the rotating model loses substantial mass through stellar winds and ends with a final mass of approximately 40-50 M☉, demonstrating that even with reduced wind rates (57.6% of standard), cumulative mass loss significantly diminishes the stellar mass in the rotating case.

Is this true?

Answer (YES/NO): YES